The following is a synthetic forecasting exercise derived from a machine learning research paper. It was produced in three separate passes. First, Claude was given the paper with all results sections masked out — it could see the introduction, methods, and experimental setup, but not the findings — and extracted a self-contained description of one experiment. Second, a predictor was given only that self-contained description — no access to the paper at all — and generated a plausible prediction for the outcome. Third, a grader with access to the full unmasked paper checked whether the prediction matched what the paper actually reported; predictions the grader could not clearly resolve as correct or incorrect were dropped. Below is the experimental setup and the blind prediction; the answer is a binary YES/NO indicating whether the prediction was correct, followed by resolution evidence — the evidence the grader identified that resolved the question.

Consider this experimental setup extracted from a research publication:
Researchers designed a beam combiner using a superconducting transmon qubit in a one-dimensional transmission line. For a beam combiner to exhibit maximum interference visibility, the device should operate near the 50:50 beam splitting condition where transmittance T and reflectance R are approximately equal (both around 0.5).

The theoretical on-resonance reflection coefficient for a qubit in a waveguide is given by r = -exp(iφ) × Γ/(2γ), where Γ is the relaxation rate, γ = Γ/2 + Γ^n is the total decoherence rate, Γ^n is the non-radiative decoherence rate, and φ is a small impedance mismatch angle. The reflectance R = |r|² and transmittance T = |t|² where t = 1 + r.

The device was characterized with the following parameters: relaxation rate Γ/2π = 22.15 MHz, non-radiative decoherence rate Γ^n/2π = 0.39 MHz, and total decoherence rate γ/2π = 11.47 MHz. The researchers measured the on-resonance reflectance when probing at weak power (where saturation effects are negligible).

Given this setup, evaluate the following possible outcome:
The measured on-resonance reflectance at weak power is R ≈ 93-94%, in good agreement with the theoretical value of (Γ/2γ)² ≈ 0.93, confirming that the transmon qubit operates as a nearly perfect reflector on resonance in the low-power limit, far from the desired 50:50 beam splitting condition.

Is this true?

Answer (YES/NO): YES